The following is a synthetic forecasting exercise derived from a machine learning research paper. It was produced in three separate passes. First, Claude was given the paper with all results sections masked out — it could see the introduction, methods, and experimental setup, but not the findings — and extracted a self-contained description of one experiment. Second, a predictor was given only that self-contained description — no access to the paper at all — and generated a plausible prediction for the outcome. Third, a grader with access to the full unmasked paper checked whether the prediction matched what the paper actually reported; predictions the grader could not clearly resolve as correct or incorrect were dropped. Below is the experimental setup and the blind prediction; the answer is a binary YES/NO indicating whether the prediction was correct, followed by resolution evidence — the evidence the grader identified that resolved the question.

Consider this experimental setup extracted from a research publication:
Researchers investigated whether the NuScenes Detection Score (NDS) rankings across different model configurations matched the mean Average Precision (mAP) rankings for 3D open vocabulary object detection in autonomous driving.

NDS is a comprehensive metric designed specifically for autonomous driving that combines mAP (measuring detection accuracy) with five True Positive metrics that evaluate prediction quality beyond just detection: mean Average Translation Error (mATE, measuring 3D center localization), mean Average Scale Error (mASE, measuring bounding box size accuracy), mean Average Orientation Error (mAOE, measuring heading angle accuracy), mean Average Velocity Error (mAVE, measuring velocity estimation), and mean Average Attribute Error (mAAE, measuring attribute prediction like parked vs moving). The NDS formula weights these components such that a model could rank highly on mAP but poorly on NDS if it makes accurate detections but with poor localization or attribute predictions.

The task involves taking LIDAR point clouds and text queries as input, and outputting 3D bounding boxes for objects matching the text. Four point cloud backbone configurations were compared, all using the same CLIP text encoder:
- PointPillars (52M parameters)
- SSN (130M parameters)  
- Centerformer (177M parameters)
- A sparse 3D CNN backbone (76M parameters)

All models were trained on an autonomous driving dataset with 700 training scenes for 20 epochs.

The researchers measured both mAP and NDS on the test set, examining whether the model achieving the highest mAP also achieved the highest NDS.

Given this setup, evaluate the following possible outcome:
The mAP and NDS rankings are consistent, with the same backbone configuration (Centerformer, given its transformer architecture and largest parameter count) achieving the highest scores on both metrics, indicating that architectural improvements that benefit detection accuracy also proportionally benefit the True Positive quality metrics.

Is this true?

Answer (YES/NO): YES